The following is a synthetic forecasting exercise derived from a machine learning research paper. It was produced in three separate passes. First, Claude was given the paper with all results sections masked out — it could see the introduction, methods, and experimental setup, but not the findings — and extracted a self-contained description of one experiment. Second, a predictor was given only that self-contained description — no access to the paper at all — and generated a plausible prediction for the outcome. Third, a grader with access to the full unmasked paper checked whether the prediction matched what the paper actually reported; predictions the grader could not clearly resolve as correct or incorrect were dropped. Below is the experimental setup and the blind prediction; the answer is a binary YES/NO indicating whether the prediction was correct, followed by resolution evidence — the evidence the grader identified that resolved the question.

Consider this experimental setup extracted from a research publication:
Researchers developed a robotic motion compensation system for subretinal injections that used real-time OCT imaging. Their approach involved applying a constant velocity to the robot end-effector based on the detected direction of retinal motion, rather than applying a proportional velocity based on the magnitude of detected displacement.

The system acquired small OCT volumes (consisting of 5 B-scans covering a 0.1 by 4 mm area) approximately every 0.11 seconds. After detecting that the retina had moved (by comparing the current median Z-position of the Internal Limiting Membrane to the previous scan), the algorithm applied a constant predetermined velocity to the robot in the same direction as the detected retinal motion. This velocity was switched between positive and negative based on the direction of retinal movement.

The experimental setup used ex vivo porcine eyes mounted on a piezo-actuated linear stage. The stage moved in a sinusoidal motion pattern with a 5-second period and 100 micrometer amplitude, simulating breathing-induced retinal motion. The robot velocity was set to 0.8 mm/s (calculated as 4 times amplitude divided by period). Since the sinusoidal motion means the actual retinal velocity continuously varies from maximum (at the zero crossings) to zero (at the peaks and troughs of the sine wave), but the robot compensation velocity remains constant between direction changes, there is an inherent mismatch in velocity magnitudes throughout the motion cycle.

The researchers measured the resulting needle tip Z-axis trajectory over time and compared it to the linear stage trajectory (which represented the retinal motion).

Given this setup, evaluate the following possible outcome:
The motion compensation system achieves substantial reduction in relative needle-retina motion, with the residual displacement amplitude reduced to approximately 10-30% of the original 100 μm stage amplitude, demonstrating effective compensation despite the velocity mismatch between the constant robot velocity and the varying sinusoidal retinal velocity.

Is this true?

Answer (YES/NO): NO